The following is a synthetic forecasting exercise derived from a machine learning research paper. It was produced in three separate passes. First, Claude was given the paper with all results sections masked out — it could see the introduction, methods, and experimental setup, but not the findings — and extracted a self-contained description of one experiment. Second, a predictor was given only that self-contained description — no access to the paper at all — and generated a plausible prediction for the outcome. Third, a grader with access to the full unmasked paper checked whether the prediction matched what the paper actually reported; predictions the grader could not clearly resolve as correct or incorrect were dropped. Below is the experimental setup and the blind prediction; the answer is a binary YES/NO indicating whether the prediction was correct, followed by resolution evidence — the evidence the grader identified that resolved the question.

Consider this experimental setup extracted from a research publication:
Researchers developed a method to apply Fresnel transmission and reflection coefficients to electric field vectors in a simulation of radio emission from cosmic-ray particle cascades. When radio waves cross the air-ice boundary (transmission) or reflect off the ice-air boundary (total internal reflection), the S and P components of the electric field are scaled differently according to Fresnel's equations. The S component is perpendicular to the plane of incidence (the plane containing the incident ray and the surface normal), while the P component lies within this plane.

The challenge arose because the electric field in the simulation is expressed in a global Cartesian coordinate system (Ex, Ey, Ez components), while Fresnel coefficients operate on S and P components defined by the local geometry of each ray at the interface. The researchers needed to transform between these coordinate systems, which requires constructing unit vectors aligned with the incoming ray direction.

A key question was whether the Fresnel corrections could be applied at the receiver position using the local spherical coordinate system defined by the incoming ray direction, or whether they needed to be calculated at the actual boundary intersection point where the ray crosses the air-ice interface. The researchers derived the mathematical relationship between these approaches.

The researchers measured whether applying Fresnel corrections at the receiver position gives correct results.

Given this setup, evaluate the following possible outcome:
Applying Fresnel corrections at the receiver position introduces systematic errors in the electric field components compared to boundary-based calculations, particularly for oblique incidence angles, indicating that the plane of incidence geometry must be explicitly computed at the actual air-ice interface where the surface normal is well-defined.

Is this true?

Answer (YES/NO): NO